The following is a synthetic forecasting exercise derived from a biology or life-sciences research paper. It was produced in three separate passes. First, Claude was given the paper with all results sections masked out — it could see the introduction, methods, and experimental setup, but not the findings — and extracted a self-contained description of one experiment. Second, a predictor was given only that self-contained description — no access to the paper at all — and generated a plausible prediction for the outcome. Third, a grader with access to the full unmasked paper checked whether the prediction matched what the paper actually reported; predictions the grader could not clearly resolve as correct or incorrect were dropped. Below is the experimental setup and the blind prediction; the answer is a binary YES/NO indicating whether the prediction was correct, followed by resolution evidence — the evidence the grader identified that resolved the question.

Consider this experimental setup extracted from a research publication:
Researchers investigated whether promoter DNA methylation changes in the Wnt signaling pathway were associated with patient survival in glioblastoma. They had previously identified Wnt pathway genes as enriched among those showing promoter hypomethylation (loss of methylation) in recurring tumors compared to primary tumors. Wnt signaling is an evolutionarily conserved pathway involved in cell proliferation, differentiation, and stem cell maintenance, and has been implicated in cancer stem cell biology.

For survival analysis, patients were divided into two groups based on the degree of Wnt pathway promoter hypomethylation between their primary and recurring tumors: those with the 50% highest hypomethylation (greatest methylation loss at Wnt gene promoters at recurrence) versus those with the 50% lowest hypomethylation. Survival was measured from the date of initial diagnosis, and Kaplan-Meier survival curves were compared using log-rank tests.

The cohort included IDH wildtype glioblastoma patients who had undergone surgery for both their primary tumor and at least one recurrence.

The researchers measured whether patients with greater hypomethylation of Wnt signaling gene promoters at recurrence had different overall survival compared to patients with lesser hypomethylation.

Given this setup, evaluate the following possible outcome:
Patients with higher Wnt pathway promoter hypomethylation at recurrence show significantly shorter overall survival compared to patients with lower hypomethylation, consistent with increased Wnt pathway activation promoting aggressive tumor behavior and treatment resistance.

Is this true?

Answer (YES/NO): YES